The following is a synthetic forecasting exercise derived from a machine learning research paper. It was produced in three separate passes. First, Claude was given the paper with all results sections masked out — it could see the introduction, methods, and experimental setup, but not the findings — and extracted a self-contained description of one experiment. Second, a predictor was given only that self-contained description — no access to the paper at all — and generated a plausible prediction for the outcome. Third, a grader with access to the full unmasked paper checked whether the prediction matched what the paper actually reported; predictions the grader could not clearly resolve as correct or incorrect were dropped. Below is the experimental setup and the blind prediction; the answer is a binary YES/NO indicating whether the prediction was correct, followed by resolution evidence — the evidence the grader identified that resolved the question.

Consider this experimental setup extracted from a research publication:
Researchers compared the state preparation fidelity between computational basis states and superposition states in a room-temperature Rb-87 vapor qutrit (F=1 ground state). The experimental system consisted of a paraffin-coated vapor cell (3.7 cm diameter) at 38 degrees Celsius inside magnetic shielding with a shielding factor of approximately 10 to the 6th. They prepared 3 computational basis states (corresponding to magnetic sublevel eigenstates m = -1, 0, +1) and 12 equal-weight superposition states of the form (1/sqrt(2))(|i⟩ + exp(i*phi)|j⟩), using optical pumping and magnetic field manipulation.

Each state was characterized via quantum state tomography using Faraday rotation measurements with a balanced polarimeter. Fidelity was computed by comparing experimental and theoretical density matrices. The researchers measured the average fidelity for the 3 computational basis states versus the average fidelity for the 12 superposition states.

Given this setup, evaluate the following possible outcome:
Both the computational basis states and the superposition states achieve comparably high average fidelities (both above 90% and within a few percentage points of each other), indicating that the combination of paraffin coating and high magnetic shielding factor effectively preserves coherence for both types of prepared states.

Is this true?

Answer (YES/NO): NO